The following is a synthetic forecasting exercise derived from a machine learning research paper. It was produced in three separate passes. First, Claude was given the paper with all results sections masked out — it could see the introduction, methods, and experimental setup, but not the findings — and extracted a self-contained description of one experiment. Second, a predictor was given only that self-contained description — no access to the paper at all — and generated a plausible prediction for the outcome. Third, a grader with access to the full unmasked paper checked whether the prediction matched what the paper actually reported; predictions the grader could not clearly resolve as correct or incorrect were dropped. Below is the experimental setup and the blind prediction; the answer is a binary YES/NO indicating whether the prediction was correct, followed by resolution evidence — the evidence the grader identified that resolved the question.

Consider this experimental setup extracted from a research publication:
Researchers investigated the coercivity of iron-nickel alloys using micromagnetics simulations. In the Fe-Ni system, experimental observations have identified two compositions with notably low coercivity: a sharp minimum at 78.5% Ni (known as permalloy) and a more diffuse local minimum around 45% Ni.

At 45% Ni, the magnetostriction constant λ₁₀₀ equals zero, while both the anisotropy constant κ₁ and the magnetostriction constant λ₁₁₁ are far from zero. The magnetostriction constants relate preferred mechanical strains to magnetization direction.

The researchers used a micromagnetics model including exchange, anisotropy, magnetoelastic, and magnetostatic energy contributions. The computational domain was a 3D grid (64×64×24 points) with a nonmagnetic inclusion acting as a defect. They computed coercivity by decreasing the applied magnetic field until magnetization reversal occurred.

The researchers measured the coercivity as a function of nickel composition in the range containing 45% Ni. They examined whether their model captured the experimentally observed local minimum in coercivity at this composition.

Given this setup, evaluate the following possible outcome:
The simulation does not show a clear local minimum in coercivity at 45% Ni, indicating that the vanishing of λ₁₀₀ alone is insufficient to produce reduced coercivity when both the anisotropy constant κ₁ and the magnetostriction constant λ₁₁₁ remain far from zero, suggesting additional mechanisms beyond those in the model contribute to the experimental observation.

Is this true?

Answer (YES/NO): NO